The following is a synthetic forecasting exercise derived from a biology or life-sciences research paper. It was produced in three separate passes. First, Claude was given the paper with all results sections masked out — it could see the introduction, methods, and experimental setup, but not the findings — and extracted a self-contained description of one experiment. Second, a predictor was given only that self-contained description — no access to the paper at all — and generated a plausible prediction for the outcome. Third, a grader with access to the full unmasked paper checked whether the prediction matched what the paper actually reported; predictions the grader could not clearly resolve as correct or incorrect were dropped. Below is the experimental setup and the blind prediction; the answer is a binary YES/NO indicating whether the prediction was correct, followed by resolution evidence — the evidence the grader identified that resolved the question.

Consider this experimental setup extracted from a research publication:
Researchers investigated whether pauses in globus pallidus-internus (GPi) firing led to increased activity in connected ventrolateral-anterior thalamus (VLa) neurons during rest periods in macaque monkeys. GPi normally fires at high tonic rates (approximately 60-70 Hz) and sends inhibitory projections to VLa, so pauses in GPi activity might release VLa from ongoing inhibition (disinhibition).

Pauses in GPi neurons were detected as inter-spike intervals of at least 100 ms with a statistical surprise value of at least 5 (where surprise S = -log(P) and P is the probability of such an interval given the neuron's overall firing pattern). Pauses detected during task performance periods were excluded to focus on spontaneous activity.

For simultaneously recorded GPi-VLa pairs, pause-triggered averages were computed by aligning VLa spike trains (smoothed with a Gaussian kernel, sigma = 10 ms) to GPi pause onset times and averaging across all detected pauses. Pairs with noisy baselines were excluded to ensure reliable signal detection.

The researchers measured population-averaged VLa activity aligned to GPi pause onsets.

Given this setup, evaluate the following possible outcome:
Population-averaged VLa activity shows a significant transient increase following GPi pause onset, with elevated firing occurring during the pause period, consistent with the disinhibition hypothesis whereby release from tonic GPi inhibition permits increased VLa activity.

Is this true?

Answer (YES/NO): NO